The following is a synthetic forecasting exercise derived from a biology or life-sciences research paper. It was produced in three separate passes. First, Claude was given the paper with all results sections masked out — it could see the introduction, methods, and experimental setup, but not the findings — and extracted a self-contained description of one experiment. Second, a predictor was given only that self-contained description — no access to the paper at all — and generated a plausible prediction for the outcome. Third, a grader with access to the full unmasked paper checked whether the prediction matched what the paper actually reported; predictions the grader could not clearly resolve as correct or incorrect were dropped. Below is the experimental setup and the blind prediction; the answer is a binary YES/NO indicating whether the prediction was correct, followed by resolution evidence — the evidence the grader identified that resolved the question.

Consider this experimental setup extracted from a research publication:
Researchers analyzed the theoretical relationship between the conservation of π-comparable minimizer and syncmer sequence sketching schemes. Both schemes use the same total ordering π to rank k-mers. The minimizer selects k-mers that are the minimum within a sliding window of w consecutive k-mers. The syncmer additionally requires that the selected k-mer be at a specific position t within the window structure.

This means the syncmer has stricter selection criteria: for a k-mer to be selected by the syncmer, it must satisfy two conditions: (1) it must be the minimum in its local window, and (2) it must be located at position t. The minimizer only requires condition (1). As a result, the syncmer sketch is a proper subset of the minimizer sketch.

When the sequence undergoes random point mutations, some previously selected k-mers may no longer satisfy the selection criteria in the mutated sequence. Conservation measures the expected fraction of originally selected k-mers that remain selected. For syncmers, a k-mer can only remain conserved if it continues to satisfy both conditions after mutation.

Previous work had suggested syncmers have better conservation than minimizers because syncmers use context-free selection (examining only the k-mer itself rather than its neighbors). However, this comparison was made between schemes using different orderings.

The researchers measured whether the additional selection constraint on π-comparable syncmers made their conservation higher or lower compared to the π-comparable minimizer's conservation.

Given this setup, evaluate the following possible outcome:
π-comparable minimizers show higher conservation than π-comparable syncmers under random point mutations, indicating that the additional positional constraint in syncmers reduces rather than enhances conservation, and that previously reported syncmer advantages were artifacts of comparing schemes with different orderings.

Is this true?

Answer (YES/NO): YES